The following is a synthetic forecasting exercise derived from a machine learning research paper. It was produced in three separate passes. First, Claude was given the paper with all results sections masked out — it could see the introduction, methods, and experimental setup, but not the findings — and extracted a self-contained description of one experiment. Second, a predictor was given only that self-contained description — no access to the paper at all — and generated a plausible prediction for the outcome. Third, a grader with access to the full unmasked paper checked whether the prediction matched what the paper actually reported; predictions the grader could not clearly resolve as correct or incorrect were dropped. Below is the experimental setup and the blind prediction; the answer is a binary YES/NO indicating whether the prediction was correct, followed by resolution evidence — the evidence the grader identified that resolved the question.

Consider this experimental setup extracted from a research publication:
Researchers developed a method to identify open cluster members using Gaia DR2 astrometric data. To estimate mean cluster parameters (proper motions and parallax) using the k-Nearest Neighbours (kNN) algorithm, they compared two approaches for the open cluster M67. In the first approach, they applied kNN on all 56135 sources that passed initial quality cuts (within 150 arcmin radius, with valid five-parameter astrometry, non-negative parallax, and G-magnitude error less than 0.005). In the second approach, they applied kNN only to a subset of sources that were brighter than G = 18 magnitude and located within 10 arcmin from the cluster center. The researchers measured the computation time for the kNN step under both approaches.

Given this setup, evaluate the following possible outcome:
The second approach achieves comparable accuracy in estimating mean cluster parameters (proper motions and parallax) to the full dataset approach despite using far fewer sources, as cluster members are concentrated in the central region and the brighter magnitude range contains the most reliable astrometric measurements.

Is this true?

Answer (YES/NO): YES